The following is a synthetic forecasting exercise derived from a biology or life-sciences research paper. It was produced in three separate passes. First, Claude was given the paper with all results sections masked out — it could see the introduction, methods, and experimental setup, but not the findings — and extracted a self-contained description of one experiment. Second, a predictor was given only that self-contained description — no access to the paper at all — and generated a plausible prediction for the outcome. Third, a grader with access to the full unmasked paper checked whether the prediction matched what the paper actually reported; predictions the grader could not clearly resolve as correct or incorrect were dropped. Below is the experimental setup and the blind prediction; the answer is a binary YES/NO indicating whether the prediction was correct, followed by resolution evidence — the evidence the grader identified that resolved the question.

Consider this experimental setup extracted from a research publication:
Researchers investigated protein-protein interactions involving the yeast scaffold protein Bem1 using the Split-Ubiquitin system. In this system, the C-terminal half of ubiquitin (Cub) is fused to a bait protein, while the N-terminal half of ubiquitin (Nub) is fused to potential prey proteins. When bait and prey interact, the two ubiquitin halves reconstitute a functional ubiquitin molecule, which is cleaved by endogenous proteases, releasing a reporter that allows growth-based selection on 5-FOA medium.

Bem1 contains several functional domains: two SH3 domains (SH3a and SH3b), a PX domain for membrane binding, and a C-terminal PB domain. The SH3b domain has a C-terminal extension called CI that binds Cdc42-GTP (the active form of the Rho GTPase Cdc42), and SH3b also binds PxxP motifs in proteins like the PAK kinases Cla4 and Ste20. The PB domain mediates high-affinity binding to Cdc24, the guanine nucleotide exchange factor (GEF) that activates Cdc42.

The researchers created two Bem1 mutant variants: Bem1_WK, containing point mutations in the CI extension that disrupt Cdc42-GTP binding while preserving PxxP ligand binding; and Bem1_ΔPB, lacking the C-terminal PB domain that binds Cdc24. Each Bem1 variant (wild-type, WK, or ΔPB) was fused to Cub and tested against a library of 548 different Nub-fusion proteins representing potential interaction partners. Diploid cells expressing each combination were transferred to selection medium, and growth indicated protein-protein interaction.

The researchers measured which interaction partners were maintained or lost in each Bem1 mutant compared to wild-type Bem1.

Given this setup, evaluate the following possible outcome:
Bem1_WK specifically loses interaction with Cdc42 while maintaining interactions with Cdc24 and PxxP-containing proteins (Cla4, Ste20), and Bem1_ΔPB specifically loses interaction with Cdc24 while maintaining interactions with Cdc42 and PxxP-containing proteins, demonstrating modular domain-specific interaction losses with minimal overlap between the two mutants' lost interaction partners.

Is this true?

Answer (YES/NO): NO